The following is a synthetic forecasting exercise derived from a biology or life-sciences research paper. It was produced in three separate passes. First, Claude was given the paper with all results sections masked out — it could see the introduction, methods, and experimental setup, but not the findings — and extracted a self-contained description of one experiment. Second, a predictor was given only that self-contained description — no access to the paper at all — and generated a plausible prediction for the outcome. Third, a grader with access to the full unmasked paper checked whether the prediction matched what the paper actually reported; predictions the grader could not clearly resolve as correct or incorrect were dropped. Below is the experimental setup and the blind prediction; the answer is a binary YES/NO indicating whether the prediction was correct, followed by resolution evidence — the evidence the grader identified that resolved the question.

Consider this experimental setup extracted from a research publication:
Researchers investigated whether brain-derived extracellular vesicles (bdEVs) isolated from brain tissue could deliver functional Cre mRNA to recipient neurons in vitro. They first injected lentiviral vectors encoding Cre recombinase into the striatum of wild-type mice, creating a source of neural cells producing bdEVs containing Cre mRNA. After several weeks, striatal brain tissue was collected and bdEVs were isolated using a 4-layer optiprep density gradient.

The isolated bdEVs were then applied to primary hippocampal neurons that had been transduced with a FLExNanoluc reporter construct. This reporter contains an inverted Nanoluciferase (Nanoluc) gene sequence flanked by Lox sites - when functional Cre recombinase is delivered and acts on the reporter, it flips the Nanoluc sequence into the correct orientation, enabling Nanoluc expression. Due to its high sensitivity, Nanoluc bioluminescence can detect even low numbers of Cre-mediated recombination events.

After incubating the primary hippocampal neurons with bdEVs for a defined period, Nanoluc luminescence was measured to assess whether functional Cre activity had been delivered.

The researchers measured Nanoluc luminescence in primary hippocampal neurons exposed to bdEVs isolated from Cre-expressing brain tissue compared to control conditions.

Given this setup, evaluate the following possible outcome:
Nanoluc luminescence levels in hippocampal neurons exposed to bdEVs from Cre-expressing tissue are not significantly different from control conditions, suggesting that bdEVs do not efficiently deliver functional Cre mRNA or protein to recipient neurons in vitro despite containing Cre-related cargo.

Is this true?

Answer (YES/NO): NO